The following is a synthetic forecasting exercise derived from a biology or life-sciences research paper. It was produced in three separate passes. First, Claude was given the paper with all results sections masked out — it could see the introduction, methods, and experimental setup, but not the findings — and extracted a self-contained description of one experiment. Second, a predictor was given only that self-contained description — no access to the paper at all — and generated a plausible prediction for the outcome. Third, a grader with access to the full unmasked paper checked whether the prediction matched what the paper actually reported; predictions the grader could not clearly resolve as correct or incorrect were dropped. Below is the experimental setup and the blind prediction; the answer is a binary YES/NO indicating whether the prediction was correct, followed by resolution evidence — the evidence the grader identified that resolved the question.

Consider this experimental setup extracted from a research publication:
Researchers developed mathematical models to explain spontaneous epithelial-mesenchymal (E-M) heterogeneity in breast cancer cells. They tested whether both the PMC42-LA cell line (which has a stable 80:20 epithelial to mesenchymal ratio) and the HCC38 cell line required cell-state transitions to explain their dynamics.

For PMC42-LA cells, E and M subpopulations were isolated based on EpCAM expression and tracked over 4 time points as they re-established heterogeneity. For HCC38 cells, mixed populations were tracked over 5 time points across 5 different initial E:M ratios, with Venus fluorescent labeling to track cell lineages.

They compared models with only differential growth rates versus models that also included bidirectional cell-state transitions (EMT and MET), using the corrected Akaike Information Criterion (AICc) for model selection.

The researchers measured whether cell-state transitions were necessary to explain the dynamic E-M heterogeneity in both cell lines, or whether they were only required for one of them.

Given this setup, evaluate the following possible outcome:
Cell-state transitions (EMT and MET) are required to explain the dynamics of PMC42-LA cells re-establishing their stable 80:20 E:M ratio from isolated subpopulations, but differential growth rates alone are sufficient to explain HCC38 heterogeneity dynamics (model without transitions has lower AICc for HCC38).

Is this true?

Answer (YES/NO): NO